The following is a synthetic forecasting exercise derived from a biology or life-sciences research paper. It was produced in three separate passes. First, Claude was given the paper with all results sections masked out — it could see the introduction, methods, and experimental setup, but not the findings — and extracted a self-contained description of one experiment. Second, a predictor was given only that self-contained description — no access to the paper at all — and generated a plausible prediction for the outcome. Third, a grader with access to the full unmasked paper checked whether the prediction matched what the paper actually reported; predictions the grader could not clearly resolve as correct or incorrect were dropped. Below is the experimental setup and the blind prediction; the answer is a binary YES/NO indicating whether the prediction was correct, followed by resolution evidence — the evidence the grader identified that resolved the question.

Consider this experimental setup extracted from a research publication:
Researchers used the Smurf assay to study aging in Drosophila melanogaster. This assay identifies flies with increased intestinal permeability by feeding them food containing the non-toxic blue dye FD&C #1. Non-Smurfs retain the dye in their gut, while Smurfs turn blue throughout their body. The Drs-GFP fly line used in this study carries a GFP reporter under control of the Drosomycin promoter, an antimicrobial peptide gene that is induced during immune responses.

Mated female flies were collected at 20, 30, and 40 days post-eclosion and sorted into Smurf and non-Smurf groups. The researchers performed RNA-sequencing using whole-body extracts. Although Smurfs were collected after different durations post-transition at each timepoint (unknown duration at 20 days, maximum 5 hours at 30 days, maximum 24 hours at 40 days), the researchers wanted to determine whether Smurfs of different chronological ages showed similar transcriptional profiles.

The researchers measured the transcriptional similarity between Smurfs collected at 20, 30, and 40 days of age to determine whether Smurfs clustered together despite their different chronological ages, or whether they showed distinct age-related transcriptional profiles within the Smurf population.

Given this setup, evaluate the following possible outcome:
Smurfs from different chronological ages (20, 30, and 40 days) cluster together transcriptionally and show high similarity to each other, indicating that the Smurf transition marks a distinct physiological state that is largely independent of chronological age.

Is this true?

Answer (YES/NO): YES